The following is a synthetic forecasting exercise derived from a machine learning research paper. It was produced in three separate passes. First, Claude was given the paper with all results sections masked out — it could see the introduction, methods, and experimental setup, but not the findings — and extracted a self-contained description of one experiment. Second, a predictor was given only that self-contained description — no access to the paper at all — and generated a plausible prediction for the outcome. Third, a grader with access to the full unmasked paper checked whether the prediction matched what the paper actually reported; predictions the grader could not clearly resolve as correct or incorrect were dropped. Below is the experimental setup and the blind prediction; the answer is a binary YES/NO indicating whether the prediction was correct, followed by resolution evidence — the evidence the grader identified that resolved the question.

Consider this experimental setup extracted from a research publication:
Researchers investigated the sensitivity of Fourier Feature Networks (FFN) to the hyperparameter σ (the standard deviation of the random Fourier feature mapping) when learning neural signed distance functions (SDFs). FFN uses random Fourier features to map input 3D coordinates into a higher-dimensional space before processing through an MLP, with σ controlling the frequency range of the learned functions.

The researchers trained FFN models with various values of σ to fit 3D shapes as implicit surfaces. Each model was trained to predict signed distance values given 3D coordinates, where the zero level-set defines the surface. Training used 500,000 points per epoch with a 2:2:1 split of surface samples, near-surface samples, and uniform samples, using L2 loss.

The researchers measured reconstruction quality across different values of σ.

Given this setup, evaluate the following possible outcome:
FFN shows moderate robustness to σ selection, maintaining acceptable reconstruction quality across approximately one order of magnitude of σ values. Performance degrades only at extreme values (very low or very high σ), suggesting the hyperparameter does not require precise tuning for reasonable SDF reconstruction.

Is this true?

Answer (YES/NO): NO